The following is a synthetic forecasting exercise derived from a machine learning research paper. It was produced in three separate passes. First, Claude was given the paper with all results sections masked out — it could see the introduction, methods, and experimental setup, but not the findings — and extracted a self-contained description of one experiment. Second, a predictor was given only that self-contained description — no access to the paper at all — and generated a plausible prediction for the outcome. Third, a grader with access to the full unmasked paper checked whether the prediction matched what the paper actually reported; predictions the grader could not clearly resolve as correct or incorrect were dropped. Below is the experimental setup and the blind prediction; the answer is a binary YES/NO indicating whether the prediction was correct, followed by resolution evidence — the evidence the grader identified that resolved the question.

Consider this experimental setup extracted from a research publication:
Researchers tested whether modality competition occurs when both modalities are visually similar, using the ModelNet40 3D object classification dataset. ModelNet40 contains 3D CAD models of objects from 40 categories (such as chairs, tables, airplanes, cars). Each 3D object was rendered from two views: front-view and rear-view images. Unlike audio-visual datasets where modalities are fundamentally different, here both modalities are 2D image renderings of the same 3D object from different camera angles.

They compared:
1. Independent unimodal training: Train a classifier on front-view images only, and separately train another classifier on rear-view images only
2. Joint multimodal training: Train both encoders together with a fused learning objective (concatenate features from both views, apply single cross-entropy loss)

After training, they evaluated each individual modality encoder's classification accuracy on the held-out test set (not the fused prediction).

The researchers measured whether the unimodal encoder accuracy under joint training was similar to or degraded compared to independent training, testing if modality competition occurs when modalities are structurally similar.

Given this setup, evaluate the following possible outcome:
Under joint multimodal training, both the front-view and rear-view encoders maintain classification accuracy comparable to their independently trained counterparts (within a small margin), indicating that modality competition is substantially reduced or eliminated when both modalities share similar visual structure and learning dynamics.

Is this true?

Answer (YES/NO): NO